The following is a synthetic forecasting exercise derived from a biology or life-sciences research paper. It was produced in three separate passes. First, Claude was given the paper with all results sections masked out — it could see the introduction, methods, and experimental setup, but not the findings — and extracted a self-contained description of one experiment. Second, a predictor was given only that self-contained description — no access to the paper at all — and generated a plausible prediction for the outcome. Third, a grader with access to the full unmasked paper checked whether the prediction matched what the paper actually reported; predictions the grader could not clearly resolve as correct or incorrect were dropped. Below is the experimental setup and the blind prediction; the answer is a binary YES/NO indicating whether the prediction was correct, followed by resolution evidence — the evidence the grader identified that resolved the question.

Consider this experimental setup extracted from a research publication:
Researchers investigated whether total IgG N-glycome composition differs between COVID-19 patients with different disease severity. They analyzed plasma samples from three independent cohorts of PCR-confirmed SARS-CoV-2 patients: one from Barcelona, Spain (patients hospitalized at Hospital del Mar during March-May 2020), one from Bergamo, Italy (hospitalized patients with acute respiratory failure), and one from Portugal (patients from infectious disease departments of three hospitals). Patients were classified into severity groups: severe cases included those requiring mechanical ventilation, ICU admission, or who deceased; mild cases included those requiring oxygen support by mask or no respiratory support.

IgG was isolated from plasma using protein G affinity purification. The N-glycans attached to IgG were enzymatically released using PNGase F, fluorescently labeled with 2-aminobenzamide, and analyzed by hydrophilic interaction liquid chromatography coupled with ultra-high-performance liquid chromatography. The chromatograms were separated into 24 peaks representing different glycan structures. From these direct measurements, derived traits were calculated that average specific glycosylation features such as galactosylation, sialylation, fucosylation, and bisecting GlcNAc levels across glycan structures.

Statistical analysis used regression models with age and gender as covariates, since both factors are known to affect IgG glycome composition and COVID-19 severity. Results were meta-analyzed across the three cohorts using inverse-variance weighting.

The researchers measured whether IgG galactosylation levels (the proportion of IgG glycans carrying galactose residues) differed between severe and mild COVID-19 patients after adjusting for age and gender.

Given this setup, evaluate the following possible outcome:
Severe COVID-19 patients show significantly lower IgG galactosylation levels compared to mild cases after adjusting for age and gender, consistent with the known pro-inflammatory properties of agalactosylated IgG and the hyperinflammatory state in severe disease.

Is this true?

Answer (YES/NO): NO